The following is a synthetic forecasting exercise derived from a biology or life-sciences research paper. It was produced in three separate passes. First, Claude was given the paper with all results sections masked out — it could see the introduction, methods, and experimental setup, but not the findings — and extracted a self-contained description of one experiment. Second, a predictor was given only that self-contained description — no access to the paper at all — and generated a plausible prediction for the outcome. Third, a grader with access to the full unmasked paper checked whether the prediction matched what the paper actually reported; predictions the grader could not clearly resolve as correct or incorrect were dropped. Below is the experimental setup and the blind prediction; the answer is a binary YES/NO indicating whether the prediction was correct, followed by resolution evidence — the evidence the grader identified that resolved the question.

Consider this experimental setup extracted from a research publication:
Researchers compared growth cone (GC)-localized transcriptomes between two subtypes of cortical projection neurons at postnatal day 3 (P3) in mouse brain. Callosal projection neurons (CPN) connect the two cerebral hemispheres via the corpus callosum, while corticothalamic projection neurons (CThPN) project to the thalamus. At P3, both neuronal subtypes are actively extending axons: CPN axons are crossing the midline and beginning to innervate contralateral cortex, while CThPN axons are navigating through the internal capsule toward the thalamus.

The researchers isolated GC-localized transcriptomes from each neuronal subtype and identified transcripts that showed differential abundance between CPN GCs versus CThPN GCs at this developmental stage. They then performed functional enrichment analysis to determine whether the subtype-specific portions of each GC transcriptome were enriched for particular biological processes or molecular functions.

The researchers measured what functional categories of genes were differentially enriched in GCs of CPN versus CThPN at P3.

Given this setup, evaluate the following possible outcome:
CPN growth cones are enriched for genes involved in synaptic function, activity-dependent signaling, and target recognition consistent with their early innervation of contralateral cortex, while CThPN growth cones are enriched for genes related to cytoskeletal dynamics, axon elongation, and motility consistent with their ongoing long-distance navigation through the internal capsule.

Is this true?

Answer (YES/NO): NO